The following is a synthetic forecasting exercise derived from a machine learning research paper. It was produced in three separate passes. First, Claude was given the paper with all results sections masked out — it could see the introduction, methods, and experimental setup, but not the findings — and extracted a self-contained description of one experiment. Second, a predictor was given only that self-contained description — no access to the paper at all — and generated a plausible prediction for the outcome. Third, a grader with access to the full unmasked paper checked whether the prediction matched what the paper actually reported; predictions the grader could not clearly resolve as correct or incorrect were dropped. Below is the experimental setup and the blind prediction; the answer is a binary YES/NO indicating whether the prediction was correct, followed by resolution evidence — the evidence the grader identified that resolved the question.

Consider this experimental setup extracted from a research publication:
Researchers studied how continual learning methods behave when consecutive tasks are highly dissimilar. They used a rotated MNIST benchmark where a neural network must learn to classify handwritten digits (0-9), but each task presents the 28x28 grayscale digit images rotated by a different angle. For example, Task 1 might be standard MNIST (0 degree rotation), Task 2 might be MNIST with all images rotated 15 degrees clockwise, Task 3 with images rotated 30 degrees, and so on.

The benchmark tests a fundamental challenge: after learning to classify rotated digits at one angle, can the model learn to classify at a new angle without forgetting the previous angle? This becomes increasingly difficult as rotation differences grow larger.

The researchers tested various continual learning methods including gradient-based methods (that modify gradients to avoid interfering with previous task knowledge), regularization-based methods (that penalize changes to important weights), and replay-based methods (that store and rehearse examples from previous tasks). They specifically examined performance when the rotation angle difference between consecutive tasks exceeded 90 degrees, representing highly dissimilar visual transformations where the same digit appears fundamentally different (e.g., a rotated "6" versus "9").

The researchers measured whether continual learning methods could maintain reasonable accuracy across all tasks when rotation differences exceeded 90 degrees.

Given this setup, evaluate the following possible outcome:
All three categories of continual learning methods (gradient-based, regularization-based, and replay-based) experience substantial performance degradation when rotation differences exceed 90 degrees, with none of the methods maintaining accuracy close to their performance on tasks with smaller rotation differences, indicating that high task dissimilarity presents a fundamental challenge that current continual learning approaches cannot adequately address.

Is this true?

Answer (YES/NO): YES